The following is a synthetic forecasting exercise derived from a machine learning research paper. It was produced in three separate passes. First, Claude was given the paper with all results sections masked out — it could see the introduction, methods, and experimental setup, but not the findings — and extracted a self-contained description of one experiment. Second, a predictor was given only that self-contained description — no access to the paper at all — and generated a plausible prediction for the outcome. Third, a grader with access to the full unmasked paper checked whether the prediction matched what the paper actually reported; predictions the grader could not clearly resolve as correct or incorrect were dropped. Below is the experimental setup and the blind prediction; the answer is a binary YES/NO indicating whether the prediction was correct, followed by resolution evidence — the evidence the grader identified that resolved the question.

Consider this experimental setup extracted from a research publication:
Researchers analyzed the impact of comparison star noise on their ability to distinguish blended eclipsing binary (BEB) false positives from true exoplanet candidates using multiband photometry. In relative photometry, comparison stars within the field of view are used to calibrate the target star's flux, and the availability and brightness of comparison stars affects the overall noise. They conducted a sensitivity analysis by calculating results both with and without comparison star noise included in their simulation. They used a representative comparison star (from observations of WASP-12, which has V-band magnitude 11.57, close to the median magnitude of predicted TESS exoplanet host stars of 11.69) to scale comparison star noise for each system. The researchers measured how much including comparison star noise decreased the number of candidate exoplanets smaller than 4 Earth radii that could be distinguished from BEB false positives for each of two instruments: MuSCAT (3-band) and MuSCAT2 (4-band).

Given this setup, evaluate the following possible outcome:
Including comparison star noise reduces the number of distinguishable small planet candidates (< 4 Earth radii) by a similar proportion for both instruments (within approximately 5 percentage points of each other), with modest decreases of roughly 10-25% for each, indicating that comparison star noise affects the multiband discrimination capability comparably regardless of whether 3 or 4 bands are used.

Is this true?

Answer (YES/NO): NO